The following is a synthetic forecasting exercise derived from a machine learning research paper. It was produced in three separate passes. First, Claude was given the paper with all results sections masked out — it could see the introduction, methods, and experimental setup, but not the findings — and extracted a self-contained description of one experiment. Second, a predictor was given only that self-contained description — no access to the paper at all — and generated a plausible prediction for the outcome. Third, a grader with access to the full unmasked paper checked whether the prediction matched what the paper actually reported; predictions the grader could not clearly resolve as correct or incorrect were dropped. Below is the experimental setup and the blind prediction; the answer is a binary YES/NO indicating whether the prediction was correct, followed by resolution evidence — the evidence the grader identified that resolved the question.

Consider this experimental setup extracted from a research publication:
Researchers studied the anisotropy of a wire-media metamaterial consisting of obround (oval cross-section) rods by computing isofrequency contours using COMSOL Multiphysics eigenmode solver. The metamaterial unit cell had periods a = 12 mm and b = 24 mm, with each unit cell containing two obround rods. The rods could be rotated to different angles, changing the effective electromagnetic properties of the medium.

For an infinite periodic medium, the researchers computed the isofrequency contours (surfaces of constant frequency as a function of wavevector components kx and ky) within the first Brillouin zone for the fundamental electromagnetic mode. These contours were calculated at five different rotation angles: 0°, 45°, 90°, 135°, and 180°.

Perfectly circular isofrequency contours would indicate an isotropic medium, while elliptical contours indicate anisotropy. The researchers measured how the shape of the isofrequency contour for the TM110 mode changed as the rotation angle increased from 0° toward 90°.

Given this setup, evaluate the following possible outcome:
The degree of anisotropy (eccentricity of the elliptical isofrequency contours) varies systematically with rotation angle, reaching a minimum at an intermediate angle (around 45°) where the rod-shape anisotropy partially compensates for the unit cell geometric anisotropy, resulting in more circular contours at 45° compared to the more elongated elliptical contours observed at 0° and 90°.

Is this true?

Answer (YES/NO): NO